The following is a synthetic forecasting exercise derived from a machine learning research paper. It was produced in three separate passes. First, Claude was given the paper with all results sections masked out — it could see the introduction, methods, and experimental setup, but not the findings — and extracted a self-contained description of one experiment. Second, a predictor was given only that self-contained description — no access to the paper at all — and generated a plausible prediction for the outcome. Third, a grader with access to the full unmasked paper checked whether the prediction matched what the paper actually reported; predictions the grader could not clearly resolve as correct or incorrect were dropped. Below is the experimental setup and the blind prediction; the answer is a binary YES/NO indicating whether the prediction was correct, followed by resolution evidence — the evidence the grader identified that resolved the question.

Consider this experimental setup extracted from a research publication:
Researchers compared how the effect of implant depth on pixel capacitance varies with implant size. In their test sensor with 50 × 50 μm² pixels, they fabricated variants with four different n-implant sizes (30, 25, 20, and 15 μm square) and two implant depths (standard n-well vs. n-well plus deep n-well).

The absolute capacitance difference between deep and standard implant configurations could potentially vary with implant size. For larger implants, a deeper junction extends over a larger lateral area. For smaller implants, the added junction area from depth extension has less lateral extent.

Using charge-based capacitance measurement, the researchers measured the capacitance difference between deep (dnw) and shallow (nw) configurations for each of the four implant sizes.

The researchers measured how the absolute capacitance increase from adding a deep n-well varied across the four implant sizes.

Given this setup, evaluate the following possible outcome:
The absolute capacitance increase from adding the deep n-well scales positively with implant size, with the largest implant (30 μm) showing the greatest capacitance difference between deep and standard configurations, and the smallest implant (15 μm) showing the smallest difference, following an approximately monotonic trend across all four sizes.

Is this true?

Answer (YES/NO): YES